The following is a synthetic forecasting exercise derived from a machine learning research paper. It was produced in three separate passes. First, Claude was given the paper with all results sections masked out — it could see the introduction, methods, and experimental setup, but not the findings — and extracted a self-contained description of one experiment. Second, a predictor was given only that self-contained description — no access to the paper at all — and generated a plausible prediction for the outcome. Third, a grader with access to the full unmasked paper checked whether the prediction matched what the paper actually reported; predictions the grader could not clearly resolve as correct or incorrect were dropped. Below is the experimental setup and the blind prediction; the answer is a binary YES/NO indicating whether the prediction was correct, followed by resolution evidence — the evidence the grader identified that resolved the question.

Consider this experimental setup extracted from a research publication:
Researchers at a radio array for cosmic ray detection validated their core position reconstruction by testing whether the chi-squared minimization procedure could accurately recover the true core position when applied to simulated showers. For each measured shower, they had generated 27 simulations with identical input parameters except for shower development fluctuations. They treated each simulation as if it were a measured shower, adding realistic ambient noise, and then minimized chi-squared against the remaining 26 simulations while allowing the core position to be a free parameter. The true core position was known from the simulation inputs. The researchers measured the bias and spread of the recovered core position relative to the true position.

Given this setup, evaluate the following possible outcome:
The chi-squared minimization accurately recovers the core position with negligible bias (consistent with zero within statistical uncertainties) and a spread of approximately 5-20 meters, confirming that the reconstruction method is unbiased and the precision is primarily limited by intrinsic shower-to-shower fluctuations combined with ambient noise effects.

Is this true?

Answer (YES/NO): NO